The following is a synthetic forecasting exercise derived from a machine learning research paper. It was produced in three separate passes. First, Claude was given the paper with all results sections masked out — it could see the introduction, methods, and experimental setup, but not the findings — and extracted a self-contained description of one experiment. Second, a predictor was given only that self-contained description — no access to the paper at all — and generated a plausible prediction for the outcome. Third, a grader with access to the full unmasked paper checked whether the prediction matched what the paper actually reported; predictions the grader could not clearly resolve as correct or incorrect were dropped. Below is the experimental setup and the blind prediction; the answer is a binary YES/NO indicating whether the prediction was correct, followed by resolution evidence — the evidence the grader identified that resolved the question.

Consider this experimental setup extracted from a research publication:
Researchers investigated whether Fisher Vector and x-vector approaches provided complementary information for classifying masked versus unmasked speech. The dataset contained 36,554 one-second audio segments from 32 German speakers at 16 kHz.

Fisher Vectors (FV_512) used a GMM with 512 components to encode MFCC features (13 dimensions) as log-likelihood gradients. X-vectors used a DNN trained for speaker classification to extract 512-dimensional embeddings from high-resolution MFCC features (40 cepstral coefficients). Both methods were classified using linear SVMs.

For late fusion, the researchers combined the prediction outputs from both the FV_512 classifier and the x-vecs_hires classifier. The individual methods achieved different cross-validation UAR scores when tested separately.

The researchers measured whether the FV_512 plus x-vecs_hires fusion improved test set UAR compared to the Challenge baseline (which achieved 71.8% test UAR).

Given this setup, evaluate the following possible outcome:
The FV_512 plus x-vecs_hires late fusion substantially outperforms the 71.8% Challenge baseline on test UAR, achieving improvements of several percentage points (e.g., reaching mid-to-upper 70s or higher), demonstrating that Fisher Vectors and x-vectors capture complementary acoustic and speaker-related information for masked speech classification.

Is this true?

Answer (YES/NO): NO